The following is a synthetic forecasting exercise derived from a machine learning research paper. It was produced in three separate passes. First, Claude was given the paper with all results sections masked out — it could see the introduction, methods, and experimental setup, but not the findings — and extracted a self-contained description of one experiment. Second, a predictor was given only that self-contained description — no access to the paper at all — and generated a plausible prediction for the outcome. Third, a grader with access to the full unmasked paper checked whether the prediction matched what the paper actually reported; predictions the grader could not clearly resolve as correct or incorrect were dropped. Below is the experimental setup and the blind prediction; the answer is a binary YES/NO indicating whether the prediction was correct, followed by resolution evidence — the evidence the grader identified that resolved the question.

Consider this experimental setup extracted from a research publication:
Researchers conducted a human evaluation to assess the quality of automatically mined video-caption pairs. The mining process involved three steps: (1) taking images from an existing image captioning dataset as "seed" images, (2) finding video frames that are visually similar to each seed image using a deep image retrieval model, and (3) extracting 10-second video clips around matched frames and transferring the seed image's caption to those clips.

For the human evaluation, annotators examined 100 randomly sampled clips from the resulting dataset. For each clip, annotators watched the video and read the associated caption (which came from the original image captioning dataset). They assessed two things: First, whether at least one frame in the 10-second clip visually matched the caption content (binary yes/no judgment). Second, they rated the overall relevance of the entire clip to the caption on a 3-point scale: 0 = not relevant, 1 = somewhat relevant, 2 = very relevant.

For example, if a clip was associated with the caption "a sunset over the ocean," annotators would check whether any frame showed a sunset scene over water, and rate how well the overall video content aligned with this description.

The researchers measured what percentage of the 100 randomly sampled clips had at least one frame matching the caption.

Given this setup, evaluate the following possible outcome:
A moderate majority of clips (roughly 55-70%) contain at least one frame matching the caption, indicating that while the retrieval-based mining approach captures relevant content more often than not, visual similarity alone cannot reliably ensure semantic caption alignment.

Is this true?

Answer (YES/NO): NO